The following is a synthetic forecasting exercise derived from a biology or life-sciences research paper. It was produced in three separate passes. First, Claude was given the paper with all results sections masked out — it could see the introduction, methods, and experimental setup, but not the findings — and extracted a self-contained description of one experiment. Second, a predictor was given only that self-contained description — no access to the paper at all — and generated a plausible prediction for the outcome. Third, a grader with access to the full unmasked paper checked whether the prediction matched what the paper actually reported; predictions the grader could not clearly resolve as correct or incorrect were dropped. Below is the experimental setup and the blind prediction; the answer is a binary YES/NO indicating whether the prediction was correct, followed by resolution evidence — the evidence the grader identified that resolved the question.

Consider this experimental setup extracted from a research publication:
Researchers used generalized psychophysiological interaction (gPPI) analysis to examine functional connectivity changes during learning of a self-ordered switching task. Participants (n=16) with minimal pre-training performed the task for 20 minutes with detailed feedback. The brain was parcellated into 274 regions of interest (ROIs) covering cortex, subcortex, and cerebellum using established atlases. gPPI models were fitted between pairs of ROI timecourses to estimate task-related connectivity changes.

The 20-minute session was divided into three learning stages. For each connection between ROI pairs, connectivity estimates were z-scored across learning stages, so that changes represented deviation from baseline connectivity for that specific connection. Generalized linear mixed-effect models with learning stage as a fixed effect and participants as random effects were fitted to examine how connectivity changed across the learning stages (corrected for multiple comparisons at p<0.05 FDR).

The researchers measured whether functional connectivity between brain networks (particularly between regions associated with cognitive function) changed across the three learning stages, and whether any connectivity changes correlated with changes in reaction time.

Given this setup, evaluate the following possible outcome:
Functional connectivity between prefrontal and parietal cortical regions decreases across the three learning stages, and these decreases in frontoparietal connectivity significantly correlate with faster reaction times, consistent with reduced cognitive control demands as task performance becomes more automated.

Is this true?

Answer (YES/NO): NO